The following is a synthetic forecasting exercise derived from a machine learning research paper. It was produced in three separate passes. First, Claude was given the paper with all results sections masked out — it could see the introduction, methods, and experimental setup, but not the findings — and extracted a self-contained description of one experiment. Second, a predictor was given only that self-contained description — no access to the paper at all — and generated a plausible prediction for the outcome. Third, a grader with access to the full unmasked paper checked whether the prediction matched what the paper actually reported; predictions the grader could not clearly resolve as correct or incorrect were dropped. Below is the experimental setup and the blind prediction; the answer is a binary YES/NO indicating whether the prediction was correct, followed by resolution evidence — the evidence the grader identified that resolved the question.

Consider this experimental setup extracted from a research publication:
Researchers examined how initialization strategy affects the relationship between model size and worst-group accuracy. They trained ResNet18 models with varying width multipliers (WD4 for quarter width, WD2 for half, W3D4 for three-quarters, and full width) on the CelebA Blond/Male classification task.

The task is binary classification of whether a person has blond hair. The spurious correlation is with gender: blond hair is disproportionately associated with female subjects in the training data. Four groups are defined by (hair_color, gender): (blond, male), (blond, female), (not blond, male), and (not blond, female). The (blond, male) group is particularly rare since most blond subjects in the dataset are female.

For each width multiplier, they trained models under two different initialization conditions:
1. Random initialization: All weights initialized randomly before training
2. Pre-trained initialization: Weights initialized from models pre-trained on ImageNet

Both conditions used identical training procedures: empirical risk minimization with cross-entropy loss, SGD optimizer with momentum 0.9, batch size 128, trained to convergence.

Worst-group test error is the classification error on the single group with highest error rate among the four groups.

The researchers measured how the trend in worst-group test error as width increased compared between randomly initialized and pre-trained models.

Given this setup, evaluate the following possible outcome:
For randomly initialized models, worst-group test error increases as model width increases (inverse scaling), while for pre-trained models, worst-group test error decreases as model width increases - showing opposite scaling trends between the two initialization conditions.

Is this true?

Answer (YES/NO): NO